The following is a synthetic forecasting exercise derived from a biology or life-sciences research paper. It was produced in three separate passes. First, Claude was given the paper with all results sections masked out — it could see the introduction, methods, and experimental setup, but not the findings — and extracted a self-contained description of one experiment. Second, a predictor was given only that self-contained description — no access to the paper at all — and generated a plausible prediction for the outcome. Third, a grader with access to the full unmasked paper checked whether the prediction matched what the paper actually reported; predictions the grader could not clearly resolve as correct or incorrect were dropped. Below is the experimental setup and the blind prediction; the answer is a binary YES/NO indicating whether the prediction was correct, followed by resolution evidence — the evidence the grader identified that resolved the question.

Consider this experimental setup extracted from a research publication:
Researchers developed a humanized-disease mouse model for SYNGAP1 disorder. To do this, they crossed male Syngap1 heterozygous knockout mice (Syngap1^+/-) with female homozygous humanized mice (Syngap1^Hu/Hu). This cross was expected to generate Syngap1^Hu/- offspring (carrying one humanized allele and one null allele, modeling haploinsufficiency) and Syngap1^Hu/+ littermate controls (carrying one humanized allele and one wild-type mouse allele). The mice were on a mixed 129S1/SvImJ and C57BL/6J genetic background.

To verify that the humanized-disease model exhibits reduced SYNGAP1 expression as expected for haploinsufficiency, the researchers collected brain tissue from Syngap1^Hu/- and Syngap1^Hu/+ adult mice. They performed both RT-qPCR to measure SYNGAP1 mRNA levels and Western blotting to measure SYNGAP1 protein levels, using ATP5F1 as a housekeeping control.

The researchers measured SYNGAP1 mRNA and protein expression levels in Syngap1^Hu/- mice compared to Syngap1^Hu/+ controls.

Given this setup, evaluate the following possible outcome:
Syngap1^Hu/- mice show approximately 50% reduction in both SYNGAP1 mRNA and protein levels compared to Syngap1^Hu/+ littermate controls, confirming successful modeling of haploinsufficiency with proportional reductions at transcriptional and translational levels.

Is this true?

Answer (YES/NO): NO